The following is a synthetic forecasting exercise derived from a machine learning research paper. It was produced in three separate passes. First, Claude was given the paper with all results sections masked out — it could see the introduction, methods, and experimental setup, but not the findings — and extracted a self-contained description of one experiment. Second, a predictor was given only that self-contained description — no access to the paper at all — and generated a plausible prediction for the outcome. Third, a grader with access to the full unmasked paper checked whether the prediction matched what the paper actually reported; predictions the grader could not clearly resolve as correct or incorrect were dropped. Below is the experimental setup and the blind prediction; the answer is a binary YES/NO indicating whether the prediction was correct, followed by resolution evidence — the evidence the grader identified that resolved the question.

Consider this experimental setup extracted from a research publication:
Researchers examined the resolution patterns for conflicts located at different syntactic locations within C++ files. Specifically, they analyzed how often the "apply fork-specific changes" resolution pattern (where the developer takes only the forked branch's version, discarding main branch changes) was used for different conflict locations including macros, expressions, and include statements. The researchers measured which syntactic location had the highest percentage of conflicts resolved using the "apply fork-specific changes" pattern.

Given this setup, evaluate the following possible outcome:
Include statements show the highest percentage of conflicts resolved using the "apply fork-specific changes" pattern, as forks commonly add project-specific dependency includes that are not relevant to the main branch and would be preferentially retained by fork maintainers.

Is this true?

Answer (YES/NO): NO